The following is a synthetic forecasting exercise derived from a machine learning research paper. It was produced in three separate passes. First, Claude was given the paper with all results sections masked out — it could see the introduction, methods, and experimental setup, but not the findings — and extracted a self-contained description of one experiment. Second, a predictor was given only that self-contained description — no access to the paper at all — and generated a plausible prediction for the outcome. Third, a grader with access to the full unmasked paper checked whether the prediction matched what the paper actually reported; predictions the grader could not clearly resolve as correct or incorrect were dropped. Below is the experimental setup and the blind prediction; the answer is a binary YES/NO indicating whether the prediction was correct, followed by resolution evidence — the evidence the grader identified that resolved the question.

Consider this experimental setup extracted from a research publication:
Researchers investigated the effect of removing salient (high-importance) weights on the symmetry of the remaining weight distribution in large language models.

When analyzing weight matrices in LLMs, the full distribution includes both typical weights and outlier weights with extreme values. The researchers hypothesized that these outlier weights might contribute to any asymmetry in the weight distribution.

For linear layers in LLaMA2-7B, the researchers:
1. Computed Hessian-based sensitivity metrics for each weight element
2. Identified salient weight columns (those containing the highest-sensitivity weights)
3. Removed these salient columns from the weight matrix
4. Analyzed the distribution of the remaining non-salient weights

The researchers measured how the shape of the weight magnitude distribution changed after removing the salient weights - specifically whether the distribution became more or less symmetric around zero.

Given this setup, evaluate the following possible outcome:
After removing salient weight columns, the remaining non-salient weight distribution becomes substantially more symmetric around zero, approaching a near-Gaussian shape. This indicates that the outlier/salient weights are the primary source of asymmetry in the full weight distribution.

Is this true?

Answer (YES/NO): YES